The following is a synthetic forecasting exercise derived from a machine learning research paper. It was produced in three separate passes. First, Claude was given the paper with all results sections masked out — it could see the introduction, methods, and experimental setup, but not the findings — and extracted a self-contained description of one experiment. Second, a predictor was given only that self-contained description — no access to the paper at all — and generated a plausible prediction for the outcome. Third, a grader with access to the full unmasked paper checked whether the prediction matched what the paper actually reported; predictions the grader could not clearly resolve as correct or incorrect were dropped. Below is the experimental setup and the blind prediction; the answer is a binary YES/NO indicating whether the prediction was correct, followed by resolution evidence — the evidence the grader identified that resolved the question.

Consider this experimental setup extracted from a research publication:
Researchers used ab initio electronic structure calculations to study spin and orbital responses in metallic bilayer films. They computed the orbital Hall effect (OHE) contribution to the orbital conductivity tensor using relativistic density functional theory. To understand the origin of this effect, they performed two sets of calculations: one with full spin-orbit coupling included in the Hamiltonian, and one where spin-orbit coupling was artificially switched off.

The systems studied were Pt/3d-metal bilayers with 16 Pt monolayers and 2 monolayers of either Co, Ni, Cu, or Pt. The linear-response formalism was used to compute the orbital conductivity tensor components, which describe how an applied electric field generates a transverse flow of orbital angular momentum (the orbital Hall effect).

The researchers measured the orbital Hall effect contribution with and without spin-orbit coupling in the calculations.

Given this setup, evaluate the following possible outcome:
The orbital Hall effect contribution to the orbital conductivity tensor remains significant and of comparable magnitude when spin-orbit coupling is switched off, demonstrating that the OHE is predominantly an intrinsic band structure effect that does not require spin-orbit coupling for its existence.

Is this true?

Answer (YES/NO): YES